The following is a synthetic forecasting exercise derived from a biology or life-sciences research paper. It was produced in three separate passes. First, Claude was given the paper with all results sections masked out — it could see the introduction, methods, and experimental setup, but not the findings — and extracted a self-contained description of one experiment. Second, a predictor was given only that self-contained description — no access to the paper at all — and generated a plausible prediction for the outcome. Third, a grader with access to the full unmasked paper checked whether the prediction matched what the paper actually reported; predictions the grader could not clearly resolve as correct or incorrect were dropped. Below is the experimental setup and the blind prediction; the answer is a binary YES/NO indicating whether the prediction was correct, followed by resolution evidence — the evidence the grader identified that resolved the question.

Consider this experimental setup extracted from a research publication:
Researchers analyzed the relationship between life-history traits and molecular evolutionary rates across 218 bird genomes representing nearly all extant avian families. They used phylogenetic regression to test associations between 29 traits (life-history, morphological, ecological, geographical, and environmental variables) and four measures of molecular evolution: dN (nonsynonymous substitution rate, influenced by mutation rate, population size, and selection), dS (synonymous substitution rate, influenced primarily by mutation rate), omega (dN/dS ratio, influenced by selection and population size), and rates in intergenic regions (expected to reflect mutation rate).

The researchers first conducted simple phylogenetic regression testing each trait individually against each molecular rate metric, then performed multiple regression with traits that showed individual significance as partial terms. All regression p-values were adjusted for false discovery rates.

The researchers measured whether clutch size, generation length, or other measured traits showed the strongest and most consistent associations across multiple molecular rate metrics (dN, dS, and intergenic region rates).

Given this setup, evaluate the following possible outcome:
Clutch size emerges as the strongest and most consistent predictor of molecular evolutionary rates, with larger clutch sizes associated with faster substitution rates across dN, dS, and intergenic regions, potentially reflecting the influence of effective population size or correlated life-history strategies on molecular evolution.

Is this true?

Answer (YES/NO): YES